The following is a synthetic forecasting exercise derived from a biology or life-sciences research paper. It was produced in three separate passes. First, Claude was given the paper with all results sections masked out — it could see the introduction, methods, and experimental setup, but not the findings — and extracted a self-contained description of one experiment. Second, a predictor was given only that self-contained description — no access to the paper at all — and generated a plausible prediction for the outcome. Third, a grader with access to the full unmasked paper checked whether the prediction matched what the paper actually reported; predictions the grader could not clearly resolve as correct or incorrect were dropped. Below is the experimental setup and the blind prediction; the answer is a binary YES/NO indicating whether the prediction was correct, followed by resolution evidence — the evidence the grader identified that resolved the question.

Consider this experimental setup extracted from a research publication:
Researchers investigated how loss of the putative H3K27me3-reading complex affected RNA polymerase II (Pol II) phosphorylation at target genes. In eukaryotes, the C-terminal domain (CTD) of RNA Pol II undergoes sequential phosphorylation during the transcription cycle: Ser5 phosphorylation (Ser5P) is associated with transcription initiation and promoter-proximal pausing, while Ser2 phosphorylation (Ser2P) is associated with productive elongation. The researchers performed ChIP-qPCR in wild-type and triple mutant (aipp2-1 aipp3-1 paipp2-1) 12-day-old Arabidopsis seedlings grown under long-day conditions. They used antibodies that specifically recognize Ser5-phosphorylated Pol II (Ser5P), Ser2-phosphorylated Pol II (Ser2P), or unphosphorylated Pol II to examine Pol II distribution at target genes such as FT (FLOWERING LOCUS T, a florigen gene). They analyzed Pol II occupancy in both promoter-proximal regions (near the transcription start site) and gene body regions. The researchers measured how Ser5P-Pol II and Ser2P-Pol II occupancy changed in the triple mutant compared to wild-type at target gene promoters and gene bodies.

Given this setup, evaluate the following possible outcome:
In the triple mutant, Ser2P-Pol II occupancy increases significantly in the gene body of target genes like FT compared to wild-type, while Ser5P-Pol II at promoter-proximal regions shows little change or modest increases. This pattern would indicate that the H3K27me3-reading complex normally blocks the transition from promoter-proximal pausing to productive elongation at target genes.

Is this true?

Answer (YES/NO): NO